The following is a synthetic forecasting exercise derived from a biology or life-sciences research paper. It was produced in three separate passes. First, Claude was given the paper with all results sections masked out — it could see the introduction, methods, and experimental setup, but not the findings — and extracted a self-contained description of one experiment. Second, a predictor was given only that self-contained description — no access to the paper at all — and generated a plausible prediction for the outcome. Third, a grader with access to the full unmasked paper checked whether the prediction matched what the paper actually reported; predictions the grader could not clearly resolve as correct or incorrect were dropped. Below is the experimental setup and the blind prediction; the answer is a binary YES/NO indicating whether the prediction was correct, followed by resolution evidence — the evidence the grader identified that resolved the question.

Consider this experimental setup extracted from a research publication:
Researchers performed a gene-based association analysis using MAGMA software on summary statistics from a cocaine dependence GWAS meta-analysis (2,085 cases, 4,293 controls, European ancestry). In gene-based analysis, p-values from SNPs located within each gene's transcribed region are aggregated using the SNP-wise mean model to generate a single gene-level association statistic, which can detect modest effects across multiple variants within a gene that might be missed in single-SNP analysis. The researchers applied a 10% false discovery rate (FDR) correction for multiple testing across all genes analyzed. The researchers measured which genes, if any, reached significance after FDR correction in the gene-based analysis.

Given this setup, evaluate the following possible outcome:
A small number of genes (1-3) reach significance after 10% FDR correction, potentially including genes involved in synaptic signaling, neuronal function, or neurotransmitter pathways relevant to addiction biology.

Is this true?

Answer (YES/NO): NO